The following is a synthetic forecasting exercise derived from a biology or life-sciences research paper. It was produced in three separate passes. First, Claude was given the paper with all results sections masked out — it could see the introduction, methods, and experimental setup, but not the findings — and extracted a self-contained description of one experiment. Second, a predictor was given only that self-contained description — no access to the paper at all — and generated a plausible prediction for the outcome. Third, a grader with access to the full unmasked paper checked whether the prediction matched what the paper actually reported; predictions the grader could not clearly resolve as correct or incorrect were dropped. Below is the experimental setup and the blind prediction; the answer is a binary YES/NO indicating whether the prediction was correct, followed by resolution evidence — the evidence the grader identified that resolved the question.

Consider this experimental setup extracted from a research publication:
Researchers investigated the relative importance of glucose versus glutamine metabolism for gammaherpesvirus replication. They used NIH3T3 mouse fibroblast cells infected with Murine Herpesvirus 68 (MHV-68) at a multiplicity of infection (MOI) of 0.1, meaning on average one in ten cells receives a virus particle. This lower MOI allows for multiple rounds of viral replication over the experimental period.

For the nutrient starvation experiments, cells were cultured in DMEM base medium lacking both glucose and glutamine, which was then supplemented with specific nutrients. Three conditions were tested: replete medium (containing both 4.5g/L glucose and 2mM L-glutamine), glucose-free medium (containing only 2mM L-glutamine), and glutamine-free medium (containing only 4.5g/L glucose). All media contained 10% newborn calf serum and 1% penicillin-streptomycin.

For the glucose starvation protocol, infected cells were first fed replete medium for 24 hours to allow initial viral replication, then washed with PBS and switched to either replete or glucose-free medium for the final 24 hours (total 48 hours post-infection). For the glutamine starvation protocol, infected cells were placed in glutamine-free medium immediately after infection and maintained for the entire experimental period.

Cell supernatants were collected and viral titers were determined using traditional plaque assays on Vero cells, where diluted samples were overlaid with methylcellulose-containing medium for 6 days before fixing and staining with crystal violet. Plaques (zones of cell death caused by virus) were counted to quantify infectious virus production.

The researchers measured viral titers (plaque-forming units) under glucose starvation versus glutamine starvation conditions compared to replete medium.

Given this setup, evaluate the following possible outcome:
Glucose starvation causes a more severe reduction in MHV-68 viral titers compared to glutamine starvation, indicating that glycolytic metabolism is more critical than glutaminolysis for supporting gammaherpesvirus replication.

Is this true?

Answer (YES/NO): NO